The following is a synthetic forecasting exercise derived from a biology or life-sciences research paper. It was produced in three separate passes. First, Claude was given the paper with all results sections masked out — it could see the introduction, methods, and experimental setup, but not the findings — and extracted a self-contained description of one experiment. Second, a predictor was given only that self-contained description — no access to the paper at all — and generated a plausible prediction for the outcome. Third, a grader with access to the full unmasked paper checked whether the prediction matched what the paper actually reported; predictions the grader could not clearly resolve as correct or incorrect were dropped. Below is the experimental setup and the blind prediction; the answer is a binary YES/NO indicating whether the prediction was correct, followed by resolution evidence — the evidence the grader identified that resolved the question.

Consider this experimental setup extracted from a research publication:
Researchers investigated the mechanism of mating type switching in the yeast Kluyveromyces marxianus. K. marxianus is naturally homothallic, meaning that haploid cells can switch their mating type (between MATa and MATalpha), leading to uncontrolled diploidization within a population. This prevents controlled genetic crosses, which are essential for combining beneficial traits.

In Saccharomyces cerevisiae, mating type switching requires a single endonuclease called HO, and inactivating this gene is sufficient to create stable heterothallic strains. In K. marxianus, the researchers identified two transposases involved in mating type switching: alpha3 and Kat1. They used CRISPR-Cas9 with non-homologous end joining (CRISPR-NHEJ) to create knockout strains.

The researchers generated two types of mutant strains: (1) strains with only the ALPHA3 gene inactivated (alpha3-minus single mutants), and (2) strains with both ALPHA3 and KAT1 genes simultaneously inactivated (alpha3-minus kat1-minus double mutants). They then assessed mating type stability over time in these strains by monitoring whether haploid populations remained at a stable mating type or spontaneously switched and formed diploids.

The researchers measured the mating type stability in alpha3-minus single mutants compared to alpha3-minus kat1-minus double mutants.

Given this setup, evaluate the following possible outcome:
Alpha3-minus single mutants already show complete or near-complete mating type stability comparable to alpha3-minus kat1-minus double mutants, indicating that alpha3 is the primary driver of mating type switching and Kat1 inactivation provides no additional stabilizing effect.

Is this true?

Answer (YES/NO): NO